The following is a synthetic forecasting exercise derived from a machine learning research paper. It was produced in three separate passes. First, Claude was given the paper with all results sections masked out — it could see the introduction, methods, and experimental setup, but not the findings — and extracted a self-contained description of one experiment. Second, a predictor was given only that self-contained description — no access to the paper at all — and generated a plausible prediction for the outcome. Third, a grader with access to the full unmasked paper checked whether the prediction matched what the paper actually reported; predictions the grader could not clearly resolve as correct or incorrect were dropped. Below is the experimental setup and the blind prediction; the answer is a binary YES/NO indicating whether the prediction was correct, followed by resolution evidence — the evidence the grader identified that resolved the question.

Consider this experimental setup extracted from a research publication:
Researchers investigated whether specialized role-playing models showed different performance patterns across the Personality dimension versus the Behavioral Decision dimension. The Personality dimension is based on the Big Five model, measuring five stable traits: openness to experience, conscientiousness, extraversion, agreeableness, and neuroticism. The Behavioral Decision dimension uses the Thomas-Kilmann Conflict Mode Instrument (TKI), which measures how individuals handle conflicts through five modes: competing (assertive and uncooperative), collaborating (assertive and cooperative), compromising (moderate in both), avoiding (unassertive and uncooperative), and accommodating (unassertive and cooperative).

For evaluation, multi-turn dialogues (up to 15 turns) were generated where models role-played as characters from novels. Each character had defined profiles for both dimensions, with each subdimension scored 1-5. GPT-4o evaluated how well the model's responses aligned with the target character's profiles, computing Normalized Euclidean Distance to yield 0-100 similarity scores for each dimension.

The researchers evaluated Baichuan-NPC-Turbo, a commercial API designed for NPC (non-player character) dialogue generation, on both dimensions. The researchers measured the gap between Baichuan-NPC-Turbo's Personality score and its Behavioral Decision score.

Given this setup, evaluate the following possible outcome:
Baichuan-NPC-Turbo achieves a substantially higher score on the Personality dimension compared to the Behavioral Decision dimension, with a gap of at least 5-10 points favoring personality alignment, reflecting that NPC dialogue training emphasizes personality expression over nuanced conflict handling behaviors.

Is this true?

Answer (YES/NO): NO